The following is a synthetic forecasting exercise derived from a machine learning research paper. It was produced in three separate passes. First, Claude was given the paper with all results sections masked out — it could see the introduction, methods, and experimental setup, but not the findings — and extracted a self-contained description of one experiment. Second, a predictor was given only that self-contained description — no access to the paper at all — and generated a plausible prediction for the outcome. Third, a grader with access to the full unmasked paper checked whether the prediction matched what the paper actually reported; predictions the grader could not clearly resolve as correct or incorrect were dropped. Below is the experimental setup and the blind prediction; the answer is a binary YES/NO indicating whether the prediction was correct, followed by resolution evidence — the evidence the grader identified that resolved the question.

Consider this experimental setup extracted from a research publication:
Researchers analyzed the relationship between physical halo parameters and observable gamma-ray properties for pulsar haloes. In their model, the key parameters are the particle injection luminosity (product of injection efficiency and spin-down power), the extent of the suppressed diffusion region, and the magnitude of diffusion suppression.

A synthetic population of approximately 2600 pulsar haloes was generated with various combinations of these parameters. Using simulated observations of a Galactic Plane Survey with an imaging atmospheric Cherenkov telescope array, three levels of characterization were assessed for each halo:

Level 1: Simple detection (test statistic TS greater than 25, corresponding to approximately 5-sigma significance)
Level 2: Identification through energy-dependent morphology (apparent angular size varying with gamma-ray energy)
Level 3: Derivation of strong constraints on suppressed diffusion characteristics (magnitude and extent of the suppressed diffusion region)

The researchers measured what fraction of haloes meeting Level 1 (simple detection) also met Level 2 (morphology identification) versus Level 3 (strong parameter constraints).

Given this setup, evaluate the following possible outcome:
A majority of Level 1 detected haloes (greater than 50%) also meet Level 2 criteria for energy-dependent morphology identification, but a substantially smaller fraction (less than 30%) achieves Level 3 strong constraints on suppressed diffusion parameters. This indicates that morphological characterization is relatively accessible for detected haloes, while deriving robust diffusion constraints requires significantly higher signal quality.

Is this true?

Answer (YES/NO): NO